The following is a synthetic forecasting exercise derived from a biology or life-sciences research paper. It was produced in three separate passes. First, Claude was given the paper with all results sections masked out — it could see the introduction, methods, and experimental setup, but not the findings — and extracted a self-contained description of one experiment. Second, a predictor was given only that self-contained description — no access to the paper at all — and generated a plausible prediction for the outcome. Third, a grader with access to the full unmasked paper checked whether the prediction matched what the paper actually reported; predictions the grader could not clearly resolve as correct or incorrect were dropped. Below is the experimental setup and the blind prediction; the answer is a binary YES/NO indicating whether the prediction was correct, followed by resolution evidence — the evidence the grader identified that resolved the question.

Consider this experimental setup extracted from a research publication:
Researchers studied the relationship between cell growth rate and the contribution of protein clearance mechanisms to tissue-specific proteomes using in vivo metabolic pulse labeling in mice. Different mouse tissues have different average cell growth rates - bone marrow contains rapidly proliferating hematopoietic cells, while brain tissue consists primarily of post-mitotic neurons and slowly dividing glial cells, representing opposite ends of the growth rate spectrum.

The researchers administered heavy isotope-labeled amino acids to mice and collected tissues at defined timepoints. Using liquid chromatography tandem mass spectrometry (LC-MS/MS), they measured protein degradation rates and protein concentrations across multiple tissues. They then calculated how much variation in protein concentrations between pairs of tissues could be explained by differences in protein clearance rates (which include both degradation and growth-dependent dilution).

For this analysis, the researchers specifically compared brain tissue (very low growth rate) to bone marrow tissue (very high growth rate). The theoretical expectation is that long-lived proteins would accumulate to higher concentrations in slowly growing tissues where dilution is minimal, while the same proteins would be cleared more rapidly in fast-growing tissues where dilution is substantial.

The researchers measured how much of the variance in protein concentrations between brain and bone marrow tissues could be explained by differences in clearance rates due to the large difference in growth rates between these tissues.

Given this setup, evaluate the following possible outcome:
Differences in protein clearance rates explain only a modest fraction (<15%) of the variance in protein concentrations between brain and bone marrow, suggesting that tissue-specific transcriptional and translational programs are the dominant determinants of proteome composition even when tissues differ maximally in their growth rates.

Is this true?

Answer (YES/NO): NO